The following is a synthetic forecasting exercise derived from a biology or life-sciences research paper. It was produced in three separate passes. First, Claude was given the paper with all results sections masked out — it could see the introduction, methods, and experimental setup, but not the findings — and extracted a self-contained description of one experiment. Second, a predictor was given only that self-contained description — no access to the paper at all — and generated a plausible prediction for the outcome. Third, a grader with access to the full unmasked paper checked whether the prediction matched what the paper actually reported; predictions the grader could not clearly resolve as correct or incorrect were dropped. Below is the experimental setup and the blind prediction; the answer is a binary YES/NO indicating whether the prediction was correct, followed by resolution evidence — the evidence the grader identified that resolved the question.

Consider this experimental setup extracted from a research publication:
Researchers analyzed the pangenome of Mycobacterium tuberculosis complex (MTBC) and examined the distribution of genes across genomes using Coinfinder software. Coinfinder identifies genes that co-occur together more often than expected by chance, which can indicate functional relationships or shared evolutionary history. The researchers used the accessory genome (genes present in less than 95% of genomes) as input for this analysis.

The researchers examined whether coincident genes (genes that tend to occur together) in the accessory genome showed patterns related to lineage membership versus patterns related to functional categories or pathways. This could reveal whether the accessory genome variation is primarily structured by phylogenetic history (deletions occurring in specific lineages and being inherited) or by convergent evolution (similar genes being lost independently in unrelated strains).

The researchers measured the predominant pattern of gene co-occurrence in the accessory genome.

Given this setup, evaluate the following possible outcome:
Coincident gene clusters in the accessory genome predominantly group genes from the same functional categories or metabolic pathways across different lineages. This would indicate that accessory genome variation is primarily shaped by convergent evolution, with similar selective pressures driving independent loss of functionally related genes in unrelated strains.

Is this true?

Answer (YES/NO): NO